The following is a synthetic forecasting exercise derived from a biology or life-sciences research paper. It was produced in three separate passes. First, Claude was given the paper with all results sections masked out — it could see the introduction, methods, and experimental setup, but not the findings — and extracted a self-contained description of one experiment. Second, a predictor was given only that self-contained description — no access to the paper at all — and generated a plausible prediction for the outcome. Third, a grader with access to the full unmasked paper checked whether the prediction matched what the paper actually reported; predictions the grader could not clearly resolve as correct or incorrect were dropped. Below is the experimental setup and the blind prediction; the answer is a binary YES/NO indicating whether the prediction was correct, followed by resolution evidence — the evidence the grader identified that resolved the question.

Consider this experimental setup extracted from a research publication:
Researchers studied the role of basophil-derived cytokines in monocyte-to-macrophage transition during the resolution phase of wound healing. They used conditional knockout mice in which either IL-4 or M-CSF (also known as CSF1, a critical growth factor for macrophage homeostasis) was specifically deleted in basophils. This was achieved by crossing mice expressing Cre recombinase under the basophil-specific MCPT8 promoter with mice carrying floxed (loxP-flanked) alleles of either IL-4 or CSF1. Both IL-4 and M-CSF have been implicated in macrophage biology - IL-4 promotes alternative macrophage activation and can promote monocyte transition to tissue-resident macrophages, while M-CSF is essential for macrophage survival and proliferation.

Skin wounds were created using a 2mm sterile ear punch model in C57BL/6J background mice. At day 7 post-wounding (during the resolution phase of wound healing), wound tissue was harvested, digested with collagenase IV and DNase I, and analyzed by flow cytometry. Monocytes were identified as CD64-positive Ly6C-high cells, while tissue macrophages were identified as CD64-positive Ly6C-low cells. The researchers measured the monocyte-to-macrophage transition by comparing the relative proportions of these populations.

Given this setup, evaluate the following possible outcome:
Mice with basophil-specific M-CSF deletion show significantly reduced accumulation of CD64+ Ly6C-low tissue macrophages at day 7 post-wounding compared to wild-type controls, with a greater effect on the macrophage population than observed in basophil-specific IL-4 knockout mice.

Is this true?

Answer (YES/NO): NO